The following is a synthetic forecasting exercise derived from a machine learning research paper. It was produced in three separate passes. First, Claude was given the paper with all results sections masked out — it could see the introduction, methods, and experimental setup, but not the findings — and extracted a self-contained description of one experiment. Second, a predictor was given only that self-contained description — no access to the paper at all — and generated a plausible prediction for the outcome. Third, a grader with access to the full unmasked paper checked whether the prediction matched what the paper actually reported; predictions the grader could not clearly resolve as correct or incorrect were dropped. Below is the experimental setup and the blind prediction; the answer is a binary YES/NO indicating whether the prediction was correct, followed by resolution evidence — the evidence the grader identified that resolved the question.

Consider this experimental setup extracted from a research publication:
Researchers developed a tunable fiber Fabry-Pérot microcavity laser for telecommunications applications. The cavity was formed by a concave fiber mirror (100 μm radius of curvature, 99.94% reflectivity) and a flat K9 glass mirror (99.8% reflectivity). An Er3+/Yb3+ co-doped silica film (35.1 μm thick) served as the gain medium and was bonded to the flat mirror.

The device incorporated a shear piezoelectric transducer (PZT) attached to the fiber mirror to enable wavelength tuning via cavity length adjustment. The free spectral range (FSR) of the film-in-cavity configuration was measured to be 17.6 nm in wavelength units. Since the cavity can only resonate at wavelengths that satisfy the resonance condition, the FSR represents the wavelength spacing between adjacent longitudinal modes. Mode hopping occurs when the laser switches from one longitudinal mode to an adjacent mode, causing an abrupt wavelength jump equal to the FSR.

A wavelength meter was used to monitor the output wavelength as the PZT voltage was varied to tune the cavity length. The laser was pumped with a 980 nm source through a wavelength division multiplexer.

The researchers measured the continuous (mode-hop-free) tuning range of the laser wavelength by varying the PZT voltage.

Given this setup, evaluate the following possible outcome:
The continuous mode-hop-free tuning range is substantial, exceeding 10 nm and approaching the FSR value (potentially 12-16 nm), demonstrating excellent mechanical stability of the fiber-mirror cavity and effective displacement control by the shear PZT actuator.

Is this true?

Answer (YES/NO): NO